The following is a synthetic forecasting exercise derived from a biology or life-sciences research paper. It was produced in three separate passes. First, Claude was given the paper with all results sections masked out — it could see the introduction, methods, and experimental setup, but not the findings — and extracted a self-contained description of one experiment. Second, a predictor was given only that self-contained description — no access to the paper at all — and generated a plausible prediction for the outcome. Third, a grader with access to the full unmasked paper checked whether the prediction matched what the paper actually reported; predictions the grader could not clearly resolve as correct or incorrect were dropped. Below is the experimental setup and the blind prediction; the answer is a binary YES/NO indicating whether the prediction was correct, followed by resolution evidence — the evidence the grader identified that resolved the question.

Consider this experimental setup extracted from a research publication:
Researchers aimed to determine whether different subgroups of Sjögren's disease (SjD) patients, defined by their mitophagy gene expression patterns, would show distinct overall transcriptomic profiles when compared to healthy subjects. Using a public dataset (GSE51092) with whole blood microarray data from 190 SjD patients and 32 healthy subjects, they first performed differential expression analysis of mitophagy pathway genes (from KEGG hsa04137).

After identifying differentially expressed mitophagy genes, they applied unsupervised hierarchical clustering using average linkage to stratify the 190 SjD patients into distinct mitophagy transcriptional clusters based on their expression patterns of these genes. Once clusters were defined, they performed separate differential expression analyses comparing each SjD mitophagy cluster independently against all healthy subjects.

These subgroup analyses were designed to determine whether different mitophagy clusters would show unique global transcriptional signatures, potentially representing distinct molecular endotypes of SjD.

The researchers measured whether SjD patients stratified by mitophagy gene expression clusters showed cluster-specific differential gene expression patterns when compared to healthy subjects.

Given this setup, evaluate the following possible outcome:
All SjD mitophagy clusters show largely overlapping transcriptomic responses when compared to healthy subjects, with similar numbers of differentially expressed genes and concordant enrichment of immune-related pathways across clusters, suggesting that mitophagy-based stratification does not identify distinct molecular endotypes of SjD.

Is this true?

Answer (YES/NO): NO